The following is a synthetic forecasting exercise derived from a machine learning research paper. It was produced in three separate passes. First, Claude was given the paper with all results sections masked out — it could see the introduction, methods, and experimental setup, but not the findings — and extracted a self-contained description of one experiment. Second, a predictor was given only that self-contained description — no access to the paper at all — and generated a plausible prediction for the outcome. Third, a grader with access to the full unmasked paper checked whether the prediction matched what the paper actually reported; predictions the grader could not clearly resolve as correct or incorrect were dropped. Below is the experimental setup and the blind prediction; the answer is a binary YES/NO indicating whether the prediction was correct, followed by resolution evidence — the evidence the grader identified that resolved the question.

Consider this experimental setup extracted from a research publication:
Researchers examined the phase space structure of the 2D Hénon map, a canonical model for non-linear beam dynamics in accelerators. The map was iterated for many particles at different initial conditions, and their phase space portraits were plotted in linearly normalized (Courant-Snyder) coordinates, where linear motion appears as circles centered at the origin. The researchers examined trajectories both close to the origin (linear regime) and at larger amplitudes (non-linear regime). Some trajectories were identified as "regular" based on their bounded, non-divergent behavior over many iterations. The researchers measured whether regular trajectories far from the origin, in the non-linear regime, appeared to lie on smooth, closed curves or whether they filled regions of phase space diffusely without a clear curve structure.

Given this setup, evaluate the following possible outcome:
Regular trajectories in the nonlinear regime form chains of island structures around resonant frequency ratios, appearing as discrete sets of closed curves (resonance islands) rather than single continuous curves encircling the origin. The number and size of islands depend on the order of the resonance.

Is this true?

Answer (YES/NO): NO